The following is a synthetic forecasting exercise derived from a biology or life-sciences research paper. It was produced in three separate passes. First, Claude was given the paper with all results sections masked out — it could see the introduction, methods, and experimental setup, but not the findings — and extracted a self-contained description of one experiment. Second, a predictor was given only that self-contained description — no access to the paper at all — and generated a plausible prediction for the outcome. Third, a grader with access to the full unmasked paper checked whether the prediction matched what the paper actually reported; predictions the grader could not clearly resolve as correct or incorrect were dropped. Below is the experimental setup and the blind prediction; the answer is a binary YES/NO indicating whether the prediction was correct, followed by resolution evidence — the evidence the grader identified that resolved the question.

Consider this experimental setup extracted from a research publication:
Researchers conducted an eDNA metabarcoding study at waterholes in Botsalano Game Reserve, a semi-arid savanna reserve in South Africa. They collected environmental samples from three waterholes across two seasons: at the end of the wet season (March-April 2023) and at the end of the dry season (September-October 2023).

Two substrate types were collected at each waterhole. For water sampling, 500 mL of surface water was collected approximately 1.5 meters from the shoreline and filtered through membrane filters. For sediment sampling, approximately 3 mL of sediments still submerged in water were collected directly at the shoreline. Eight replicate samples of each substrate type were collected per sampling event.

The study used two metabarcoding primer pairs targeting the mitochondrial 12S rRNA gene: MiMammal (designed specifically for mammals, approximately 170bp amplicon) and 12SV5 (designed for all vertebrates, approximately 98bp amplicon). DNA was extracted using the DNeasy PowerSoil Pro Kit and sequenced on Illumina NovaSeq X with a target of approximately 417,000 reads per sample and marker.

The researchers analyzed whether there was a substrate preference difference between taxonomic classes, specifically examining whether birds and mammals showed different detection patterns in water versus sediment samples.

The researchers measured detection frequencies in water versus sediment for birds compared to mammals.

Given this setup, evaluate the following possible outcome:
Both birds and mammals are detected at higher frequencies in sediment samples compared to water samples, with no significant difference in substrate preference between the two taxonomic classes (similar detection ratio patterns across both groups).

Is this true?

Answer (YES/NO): NO